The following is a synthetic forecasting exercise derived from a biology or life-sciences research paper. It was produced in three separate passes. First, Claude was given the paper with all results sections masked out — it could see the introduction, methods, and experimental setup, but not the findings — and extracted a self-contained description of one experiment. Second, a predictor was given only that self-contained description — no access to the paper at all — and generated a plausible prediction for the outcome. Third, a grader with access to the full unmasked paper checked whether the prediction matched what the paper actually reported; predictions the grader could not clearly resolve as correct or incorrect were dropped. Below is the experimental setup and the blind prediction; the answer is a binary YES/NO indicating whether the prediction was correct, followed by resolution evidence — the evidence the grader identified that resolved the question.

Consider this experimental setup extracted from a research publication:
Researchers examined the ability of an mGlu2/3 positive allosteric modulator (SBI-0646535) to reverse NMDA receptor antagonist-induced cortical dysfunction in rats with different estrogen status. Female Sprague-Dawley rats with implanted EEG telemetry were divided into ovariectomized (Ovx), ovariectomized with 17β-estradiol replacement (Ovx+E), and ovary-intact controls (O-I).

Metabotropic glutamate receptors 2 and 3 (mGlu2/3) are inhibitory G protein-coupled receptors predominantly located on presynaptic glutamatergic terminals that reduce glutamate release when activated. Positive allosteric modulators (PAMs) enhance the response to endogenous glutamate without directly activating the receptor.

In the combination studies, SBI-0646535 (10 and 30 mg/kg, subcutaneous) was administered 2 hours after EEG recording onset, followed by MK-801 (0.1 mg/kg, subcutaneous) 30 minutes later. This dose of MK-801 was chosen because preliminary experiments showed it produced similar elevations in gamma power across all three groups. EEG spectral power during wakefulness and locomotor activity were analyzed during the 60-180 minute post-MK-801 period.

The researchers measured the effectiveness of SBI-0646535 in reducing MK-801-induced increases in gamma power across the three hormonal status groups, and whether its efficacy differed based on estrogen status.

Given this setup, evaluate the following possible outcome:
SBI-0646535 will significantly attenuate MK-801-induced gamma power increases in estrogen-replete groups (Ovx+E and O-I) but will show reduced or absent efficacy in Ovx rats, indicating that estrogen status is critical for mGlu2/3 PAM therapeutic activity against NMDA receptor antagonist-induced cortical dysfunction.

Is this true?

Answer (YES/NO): NO